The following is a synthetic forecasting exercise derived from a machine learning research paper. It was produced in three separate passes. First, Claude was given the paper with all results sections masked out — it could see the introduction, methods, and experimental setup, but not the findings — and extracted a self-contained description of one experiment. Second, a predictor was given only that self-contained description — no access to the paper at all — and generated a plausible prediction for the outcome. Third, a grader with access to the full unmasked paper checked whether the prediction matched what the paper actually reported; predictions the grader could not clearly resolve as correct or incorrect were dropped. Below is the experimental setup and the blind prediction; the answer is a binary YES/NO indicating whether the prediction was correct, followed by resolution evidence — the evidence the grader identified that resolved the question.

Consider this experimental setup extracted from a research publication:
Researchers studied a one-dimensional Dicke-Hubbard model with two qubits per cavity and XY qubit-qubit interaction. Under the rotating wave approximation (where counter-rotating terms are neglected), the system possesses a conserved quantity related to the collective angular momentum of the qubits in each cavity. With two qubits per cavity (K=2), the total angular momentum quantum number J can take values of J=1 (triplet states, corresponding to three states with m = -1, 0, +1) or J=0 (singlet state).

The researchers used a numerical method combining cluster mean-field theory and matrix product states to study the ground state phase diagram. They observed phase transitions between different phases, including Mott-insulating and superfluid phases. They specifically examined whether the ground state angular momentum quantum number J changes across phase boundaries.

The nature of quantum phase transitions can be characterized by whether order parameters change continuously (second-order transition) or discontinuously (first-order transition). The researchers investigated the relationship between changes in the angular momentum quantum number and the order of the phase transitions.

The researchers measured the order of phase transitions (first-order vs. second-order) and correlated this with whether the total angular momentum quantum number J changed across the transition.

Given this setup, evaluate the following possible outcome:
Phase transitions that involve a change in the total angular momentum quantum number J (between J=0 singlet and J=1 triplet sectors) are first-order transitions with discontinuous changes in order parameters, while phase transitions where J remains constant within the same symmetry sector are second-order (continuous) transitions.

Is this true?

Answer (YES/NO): YES